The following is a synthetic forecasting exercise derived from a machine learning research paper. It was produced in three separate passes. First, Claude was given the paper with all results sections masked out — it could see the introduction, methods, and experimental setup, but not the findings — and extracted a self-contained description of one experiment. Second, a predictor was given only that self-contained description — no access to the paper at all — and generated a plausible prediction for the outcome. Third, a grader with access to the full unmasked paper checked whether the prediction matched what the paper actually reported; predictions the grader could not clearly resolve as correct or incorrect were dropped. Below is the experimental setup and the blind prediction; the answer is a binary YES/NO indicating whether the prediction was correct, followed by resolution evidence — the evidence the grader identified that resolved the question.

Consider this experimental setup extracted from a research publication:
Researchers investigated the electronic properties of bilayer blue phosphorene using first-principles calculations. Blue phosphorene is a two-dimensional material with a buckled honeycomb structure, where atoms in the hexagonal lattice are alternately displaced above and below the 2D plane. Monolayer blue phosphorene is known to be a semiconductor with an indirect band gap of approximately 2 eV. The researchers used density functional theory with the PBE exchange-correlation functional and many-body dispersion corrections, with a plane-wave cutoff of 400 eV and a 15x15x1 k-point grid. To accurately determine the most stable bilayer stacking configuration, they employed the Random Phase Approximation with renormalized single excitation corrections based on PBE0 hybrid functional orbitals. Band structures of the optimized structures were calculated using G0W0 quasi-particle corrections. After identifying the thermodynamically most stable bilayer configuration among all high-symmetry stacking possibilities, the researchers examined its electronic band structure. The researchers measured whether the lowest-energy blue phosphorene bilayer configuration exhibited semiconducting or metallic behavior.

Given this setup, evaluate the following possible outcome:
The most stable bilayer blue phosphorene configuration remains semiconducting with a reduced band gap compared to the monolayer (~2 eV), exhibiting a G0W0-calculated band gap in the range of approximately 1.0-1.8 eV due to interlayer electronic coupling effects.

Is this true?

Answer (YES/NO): NO